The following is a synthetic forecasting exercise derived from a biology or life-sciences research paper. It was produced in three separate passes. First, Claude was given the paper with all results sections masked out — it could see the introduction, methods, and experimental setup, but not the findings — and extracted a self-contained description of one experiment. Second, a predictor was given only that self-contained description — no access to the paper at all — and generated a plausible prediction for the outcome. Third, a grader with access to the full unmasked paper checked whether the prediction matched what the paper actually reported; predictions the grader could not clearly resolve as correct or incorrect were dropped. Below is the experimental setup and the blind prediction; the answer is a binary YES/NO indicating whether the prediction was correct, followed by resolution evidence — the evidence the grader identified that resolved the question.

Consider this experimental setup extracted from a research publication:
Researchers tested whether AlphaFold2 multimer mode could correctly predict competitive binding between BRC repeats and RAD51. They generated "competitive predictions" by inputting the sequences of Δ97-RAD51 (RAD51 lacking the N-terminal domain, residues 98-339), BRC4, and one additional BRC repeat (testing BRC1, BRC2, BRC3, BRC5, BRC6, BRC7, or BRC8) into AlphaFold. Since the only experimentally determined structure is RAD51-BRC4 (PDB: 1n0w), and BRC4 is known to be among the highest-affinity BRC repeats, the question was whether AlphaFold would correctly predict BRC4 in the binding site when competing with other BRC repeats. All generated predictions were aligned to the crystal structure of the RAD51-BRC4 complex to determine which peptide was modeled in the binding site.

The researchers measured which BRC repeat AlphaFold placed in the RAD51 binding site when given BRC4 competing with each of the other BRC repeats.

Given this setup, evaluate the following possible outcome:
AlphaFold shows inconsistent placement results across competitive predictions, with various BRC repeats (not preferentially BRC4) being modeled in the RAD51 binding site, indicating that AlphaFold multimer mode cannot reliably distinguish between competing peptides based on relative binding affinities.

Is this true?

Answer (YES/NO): NO